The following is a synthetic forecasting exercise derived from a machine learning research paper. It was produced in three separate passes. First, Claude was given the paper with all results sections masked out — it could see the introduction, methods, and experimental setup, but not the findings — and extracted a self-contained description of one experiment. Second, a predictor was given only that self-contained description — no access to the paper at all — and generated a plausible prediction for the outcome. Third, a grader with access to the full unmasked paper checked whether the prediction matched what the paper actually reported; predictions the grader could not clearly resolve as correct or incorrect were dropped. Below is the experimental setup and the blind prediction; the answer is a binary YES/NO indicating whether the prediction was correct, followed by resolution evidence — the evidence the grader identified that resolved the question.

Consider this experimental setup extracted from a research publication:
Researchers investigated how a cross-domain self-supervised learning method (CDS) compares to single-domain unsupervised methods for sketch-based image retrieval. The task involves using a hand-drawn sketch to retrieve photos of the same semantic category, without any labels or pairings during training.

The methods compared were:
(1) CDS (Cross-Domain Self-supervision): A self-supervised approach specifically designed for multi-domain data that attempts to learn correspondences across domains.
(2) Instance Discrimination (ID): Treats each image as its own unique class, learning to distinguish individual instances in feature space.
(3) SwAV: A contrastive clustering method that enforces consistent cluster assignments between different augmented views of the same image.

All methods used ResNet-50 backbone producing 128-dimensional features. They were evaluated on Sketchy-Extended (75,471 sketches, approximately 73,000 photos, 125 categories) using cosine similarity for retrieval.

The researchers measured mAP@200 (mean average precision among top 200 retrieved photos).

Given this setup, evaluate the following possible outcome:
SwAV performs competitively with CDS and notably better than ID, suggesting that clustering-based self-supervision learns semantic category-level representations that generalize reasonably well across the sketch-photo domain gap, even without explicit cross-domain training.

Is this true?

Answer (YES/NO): NO